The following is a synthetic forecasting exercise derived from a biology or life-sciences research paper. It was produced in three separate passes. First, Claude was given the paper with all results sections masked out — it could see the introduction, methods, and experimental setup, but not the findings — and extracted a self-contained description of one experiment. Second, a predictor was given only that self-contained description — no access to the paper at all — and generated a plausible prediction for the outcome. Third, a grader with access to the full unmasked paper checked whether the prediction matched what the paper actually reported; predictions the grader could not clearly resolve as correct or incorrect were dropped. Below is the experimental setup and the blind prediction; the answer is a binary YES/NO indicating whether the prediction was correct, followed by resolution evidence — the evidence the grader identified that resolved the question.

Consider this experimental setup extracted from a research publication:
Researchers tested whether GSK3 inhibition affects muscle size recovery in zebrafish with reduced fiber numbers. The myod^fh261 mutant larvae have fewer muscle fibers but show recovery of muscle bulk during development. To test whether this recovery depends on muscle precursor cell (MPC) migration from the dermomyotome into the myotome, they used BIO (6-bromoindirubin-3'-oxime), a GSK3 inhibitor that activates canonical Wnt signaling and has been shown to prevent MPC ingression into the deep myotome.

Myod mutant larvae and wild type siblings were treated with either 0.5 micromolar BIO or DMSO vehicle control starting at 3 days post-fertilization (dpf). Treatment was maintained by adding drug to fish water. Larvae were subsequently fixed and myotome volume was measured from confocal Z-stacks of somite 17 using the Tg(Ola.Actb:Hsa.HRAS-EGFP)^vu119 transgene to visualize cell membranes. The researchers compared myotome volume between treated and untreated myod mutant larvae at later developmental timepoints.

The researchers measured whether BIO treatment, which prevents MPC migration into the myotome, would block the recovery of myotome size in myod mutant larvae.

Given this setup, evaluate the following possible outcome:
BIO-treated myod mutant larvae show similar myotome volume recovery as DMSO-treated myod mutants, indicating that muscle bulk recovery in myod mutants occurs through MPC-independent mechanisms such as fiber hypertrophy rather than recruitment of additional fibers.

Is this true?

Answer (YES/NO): YES